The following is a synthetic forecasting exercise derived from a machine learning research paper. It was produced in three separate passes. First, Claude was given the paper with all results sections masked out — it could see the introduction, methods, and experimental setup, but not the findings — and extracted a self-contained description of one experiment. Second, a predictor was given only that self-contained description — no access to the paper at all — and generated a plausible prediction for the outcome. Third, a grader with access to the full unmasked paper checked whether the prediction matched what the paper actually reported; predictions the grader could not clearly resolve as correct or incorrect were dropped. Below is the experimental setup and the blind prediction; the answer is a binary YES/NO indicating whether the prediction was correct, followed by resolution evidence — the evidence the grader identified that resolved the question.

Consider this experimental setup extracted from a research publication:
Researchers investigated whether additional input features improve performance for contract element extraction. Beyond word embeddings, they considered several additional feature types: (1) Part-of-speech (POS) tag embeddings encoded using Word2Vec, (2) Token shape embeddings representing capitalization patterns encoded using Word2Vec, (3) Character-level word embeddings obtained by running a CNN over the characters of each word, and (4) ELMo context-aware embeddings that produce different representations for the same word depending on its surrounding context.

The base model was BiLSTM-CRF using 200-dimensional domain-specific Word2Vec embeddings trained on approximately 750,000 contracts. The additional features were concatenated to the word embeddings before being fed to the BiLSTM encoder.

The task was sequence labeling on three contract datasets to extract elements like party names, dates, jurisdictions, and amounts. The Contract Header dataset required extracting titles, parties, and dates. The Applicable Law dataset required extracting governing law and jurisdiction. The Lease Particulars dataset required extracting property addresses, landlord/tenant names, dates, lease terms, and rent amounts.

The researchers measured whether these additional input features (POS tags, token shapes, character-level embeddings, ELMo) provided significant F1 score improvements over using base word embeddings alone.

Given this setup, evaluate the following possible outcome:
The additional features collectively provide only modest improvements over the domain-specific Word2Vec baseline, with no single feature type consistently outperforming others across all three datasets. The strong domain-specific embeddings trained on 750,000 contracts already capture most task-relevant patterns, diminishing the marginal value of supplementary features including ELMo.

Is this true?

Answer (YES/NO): NO